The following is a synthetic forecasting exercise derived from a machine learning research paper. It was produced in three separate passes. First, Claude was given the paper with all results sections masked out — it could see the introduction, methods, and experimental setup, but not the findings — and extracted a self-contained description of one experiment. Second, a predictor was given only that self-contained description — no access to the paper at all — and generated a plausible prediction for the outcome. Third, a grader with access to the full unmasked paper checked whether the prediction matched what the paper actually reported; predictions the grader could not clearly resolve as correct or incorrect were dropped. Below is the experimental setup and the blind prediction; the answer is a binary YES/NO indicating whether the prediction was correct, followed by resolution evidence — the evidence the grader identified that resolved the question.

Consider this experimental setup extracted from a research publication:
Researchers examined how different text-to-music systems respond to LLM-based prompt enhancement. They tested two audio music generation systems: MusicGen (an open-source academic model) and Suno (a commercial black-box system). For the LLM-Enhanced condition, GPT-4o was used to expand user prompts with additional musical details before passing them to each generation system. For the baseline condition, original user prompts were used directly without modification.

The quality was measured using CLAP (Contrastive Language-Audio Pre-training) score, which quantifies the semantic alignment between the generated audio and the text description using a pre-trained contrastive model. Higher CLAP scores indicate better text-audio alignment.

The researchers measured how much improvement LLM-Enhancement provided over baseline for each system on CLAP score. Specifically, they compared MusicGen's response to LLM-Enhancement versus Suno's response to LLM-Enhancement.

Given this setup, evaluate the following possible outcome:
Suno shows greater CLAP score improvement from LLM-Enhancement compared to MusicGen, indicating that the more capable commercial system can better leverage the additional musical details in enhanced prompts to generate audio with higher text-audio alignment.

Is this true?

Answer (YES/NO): NO